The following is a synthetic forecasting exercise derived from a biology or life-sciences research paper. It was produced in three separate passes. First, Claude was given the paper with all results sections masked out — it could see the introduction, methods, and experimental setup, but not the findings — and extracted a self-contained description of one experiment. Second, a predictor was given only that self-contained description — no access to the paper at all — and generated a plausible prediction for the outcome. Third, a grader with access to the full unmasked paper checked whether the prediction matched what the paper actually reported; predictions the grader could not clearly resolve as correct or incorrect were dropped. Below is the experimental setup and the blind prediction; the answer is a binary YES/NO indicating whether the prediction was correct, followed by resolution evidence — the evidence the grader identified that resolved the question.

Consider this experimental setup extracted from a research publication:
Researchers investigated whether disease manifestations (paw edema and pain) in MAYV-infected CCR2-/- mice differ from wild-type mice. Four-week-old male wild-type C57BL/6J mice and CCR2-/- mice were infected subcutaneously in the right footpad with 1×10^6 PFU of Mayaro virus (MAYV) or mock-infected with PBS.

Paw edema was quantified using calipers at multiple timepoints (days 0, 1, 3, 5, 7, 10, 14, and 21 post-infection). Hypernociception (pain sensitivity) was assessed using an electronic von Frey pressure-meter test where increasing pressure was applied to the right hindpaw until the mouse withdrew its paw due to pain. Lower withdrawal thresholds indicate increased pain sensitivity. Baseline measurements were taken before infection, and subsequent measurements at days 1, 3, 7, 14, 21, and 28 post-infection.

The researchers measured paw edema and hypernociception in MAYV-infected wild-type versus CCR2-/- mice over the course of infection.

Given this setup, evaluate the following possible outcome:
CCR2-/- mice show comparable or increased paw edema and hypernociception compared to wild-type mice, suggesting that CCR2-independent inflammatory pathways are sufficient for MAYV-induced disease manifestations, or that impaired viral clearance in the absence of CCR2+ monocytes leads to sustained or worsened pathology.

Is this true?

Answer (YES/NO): NO